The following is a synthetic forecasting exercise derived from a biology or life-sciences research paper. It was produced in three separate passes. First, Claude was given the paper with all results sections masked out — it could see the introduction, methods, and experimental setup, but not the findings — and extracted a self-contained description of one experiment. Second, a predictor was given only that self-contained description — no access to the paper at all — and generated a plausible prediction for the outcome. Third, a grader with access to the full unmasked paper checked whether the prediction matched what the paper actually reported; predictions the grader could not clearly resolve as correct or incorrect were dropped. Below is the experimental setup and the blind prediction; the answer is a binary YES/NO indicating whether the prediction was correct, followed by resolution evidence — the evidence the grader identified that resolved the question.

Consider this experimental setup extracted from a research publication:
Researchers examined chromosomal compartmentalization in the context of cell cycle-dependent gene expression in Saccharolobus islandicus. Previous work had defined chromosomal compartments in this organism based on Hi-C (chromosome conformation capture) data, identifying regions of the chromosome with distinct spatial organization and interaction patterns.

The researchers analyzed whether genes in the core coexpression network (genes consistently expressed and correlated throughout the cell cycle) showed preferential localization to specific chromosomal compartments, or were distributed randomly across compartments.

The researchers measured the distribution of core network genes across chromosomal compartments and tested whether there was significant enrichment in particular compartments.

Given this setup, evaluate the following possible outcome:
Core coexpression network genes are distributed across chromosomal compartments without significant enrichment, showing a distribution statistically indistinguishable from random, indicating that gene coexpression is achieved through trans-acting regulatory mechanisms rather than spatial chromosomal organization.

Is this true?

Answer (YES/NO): NO